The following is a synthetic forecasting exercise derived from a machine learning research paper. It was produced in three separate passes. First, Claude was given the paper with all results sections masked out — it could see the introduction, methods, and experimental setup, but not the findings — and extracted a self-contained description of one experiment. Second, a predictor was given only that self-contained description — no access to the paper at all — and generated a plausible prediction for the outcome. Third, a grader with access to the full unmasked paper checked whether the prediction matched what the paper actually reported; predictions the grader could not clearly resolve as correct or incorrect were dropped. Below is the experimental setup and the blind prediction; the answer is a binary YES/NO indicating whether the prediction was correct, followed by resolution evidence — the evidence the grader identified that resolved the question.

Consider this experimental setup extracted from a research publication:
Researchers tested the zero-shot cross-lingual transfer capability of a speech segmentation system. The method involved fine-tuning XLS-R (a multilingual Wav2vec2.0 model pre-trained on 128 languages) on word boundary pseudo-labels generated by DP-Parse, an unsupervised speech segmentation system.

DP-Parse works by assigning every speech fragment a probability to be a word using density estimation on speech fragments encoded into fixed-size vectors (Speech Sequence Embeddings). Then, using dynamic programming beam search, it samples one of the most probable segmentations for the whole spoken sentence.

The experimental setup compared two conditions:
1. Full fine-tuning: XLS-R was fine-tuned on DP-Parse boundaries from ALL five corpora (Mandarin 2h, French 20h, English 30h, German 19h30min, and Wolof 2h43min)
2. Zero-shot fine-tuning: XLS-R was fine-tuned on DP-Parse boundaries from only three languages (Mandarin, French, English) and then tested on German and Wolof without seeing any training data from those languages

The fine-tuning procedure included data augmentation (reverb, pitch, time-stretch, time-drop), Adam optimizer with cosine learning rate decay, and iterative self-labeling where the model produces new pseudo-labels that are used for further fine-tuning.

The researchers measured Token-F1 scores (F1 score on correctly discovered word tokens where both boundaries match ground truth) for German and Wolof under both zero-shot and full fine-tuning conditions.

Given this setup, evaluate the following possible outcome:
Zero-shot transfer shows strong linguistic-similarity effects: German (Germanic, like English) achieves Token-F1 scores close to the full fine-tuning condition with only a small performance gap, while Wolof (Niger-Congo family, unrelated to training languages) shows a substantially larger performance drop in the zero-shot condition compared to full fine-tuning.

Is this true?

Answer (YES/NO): NO